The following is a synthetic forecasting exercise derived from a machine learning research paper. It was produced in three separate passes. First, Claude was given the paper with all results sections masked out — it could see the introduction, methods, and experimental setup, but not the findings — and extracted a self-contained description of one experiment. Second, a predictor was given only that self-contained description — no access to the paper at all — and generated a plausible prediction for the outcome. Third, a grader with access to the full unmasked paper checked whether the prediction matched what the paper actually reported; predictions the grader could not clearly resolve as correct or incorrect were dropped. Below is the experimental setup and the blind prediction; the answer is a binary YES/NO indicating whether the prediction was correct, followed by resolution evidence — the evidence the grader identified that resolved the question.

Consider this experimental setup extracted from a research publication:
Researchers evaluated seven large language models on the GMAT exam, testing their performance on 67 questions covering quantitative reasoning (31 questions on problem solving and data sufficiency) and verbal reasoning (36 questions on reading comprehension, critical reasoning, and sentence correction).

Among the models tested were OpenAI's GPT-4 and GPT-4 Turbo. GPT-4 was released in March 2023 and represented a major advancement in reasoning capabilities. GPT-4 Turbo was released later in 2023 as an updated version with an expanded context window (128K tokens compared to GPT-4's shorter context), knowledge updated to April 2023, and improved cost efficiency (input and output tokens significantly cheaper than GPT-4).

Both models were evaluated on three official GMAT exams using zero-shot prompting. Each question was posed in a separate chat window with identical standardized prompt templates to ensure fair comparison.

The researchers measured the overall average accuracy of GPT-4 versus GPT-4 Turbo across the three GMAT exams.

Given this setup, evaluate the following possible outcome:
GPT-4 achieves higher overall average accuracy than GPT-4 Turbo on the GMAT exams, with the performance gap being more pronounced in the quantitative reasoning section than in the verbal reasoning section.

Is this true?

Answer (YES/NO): NO